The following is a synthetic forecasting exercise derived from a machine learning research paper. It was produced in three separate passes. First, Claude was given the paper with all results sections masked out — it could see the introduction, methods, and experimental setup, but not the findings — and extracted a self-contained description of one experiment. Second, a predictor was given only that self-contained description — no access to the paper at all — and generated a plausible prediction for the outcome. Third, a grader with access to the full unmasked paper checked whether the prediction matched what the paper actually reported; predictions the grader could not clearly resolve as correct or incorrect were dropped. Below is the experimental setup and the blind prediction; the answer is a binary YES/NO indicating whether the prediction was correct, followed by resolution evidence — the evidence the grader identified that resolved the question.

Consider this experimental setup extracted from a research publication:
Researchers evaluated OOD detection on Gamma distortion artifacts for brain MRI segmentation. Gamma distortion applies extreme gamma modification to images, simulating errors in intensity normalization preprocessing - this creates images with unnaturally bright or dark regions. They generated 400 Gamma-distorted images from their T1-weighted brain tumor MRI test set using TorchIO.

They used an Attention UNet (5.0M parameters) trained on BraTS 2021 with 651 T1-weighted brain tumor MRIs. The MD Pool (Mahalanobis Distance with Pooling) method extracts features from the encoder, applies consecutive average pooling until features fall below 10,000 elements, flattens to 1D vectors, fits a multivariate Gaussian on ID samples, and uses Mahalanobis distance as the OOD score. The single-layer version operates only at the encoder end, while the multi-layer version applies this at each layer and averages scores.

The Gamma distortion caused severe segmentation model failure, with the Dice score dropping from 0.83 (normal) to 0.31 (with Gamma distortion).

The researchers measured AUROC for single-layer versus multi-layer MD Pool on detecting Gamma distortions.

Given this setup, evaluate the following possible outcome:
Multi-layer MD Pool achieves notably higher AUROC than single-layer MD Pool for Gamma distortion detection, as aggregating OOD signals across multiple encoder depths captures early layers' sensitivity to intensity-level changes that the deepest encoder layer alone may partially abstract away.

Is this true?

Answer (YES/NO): NO